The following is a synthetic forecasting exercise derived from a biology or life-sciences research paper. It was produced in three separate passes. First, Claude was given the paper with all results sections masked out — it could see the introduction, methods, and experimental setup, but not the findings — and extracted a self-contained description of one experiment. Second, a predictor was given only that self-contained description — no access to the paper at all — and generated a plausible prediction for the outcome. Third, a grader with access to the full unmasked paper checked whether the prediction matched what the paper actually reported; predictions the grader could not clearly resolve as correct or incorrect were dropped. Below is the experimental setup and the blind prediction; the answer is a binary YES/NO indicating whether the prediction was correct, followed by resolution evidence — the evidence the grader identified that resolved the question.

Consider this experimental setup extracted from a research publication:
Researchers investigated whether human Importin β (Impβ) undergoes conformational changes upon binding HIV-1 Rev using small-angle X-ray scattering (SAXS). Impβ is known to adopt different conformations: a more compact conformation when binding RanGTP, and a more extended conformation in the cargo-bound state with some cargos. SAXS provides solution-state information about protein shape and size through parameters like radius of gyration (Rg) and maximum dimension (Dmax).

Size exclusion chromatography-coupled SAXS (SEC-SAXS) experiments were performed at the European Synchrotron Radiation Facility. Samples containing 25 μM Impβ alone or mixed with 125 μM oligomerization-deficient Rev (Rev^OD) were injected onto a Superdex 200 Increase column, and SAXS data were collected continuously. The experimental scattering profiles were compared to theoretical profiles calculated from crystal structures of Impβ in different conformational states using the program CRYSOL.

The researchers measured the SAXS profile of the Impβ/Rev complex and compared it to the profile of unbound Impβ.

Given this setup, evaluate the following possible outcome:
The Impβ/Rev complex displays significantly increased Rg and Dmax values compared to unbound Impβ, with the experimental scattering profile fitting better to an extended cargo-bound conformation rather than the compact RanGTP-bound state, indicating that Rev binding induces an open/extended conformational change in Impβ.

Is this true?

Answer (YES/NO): NO